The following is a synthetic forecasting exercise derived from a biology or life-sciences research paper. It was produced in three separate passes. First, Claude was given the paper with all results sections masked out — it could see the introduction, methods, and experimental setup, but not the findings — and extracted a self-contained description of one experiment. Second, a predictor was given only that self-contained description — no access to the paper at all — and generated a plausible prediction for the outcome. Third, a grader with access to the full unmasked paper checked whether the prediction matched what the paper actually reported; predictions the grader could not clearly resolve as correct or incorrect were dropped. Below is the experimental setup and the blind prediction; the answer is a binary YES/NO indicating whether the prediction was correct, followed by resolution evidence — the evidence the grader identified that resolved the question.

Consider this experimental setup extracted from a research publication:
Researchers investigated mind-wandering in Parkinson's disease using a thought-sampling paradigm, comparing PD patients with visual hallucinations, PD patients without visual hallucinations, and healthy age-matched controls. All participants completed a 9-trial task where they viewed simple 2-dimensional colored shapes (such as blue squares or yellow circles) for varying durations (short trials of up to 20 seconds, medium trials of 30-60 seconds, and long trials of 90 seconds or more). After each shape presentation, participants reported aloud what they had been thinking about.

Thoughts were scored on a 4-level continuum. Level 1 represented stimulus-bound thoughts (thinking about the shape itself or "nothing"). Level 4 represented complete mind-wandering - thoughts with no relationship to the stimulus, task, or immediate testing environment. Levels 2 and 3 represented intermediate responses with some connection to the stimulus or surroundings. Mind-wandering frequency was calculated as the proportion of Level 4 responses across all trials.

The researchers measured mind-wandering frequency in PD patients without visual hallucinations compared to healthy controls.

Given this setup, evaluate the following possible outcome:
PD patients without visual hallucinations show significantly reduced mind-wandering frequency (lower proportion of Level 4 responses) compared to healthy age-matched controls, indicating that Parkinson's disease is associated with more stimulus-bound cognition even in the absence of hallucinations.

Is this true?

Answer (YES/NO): YES